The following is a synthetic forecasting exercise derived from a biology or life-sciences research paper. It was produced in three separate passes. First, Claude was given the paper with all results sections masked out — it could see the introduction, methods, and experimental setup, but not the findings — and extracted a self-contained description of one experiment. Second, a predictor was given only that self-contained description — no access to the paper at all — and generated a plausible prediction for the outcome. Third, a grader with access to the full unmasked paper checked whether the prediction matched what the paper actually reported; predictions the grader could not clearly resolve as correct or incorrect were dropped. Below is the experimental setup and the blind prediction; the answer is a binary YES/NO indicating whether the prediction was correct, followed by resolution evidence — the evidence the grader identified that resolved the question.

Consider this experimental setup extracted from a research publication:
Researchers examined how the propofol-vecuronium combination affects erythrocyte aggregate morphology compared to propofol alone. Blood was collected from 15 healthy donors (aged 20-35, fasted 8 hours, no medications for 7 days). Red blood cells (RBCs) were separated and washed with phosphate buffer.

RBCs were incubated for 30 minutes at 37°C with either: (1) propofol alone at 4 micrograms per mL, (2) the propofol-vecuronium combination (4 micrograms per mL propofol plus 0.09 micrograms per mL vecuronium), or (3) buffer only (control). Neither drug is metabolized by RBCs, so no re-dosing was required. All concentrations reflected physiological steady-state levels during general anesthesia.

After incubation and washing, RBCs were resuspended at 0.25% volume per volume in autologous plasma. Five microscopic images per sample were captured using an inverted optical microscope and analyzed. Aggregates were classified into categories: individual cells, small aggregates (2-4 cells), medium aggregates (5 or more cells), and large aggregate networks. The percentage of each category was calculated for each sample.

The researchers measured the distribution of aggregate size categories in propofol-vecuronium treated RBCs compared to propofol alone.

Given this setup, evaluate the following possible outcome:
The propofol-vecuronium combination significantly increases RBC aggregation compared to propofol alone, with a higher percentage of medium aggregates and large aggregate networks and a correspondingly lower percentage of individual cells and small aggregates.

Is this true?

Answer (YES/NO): NO